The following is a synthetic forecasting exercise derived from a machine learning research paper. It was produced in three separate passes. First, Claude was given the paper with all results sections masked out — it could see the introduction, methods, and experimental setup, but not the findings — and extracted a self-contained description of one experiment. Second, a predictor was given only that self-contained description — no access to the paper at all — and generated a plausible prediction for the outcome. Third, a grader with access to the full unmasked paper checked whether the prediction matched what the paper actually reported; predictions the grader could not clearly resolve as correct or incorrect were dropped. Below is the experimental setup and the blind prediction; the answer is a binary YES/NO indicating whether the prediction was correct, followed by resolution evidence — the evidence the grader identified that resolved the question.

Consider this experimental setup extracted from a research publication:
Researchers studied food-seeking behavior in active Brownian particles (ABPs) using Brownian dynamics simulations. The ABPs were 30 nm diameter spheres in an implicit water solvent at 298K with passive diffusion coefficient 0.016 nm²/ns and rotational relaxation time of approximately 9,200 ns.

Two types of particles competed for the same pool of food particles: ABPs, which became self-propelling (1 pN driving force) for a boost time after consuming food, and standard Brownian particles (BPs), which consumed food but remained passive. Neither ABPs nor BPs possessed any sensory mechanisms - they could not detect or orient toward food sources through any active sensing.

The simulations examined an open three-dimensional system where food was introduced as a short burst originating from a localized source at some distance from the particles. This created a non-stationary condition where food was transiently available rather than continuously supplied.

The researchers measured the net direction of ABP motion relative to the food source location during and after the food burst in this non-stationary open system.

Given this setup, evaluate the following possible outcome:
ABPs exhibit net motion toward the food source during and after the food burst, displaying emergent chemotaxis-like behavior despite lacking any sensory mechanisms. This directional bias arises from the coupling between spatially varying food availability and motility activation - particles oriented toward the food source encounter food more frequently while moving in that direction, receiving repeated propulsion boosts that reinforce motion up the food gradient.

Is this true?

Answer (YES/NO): NO